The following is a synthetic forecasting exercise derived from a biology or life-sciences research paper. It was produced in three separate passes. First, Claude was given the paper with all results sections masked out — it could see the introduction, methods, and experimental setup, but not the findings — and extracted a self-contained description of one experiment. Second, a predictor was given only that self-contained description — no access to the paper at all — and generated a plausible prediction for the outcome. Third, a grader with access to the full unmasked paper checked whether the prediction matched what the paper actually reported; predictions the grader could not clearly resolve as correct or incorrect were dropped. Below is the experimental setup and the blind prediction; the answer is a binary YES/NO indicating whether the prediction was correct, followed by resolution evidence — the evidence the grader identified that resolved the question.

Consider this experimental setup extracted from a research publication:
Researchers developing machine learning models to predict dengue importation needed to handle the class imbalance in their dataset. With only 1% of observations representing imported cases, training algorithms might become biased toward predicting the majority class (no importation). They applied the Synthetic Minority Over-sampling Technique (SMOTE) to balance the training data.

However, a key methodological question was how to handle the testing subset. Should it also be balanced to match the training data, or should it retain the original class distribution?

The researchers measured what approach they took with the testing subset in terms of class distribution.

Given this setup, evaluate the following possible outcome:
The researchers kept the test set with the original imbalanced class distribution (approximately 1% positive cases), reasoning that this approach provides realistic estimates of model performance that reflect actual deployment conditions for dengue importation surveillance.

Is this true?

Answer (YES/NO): YES